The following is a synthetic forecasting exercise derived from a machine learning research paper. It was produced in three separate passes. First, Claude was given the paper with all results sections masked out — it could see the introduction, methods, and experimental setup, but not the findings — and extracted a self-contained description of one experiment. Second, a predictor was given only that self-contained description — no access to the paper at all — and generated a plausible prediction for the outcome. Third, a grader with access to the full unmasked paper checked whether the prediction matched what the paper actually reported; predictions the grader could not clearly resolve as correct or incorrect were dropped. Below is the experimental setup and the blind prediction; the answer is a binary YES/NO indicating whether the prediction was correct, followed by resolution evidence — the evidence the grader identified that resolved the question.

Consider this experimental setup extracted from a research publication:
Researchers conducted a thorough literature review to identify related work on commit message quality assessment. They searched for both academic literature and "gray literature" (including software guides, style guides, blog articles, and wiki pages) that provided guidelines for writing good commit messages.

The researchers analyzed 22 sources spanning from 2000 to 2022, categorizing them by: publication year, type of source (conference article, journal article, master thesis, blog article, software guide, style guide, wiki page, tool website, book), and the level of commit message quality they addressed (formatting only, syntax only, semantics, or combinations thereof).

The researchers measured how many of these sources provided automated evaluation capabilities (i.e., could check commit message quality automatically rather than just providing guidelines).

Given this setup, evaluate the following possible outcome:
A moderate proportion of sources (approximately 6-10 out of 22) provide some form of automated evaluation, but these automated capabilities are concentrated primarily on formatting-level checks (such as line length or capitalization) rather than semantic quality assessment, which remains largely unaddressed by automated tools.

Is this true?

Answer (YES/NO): YES